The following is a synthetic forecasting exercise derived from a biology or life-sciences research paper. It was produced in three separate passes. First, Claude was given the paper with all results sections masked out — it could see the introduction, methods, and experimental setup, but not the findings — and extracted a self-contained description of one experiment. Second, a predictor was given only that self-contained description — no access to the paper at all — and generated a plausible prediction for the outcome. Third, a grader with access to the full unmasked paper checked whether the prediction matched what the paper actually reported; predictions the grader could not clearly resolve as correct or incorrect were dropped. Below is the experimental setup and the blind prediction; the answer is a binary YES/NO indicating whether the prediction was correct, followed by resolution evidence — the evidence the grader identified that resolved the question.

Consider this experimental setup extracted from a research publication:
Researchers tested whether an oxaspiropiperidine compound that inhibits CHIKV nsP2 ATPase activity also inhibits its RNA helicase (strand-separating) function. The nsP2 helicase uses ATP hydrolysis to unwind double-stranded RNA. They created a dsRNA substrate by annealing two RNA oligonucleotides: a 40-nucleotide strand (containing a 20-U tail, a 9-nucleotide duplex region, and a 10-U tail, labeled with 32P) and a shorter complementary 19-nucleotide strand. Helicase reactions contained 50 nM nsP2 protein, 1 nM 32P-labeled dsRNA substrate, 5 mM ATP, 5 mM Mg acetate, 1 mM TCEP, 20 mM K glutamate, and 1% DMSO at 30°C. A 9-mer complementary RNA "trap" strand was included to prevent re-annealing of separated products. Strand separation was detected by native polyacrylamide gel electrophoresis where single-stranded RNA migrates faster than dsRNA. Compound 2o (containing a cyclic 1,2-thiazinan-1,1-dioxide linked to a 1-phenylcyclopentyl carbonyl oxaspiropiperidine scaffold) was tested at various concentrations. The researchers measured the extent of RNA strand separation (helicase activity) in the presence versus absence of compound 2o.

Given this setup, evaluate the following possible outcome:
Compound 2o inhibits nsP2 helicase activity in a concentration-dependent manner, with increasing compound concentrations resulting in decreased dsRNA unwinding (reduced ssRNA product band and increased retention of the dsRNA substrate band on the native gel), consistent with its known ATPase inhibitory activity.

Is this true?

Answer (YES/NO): YES